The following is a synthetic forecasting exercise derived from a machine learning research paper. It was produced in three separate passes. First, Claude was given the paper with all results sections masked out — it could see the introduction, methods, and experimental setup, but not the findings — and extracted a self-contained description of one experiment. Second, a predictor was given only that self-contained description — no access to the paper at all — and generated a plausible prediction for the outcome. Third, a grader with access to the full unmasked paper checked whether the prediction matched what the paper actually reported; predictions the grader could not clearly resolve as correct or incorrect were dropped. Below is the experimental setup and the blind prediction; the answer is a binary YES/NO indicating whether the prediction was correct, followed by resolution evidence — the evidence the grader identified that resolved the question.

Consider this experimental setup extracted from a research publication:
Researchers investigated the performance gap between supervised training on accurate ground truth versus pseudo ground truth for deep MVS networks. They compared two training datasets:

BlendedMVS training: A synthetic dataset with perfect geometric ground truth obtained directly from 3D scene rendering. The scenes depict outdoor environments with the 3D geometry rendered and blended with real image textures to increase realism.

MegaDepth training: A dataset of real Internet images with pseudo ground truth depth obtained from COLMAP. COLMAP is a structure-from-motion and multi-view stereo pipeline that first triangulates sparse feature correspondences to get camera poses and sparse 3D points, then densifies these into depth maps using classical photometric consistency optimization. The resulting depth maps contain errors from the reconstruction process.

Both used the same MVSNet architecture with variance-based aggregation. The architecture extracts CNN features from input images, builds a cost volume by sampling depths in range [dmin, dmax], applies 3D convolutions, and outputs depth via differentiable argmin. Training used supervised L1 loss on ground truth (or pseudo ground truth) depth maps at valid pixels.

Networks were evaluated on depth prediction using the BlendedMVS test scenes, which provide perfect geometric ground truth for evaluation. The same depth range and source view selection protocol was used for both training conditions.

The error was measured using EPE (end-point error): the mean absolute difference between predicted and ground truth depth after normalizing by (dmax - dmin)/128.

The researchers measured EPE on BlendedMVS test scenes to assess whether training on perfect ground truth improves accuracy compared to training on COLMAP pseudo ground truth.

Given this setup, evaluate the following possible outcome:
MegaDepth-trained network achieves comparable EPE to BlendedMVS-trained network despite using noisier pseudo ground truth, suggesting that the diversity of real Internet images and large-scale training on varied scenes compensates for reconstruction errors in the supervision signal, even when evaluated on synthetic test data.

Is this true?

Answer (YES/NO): NO